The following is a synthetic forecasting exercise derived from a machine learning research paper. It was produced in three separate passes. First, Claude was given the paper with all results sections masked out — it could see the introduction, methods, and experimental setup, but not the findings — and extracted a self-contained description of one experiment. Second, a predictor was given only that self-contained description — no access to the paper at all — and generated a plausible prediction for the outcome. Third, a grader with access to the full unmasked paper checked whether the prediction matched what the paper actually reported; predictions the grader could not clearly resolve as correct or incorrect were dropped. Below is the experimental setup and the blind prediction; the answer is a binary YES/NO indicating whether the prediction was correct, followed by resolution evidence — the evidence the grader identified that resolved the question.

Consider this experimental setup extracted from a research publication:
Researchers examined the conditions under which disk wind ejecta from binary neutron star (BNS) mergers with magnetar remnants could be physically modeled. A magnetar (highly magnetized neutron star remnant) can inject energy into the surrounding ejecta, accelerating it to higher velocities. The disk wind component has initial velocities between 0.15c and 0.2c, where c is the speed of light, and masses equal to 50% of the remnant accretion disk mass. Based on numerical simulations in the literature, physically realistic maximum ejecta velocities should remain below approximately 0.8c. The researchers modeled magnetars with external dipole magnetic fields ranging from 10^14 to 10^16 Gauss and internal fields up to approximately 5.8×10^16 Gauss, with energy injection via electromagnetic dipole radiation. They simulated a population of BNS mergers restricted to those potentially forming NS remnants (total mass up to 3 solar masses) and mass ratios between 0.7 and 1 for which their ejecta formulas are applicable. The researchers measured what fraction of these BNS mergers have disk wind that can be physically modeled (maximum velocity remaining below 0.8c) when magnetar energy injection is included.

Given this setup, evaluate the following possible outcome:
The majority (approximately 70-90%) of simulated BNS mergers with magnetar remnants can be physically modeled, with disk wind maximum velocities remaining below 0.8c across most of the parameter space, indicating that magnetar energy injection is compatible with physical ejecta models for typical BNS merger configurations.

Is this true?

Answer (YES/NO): NO